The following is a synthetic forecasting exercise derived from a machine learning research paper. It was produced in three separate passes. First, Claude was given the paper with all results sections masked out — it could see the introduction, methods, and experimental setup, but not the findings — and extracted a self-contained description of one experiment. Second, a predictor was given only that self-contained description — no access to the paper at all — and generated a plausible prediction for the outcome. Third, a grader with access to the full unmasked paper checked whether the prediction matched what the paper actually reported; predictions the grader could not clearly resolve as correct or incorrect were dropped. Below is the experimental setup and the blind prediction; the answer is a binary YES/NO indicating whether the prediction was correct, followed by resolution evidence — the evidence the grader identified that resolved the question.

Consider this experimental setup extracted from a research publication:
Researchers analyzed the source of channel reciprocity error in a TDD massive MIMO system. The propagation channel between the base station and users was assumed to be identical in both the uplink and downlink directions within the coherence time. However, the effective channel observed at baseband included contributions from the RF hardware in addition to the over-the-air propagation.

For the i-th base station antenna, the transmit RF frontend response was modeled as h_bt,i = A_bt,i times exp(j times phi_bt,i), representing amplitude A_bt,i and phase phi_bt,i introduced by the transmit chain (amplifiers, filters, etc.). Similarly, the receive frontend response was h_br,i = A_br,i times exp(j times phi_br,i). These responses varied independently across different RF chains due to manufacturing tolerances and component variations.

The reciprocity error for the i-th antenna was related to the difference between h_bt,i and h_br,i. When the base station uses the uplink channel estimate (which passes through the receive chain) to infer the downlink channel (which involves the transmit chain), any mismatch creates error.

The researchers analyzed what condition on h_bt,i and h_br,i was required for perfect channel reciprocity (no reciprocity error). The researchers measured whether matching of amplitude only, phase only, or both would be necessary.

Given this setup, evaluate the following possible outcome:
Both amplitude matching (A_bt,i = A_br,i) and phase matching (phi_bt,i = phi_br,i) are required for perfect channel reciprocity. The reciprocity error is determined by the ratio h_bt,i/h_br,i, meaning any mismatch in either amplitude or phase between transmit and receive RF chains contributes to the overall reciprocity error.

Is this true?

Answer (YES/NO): YES